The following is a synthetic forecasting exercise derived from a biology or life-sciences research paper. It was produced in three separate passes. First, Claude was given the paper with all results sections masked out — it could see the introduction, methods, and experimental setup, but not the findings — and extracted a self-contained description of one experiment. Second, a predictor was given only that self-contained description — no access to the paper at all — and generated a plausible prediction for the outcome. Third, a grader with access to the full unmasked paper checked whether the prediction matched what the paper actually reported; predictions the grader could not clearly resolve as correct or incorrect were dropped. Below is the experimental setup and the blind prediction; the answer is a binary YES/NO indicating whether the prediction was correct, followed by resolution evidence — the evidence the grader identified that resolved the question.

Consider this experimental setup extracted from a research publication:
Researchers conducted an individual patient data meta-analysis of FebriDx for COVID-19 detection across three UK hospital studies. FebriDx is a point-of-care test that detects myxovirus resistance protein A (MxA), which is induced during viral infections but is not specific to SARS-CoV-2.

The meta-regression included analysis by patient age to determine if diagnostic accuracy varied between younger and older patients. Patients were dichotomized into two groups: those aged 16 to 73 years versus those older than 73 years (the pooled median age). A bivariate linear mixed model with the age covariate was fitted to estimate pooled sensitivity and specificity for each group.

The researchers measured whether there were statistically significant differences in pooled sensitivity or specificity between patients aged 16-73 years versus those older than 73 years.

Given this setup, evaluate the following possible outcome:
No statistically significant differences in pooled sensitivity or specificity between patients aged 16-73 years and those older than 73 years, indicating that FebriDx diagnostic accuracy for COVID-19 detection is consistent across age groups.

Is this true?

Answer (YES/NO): YES